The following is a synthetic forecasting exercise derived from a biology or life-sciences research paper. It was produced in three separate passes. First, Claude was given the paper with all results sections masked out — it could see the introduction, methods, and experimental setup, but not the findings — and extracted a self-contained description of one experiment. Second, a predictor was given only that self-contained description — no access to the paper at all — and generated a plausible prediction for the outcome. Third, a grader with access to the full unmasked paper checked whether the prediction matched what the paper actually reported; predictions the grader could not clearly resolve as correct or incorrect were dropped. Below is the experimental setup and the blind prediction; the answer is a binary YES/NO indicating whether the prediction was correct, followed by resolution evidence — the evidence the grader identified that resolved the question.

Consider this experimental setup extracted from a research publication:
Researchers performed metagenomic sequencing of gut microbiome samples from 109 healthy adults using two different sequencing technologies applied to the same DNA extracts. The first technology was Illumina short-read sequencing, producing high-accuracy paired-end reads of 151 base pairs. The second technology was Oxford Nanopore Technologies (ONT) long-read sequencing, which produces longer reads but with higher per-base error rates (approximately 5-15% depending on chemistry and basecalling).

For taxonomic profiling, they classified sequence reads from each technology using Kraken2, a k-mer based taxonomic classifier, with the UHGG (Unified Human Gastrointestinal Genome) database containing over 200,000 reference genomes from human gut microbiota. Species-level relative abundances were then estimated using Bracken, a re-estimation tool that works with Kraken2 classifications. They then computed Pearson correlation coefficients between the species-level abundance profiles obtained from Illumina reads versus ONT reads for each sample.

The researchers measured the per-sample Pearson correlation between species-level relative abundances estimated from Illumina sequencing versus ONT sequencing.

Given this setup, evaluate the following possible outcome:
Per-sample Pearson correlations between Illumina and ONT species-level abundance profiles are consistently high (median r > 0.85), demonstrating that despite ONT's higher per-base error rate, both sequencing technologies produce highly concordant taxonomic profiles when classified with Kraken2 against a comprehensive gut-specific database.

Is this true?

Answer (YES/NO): YES